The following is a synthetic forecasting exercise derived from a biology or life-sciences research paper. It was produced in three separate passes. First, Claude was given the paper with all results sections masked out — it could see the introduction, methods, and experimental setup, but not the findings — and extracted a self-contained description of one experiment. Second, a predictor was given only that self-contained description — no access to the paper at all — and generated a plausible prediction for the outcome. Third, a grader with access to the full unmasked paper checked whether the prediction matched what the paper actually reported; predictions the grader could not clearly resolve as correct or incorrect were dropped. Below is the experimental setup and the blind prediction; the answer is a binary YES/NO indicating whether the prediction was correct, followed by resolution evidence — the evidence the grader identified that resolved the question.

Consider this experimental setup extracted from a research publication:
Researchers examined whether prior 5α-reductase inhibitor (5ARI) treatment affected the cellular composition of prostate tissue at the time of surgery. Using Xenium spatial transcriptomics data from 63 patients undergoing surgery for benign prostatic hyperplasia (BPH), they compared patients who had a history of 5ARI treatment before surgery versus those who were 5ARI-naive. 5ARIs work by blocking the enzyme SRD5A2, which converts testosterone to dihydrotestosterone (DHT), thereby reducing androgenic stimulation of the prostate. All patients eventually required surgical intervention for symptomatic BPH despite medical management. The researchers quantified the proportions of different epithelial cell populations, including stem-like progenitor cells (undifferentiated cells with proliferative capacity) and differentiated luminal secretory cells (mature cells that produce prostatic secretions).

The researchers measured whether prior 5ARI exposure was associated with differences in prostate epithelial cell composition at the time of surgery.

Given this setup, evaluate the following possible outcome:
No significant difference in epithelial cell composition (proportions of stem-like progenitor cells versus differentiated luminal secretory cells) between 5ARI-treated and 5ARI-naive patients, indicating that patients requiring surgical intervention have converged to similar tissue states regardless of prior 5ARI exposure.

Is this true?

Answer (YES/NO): YES